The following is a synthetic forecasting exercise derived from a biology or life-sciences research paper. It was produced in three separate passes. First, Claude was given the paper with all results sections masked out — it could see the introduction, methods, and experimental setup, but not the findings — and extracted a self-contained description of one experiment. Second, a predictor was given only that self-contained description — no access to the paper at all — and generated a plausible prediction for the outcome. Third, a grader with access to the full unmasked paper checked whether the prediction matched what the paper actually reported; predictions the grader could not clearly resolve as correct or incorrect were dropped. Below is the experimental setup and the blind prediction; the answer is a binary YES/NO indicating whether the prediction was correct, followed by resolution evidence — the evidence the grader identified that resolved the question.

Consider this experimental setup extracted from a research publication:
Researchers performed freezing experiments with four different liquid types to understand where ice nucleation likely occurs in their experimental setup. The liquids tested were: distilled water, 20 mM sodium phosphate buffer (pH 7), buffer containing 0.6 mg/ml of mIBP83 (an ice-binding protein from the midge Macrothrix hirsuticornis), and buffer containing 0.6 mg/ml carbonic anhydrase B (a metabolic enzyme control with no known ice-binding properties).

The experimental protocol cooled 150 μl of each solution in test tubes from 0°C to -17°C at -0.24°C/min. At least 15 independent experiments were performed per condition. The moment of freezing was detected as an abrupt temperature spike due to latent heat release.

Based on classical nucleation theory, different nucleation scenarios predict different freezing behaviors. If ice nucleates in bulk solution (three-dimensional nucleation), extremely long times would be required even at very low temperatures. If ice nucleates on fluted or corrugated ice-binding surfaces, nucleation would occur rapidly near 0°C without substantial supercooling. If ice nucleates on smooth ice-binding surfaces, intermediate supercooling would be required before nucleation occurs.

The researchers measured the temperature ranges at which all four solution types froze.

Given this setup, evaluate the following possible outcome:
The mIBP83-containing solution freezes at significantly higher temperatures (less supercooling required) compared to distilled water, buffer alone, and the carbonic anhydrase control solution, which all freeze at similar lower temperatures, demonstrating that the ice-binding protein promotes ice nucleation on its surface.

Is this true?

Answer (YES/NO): NO